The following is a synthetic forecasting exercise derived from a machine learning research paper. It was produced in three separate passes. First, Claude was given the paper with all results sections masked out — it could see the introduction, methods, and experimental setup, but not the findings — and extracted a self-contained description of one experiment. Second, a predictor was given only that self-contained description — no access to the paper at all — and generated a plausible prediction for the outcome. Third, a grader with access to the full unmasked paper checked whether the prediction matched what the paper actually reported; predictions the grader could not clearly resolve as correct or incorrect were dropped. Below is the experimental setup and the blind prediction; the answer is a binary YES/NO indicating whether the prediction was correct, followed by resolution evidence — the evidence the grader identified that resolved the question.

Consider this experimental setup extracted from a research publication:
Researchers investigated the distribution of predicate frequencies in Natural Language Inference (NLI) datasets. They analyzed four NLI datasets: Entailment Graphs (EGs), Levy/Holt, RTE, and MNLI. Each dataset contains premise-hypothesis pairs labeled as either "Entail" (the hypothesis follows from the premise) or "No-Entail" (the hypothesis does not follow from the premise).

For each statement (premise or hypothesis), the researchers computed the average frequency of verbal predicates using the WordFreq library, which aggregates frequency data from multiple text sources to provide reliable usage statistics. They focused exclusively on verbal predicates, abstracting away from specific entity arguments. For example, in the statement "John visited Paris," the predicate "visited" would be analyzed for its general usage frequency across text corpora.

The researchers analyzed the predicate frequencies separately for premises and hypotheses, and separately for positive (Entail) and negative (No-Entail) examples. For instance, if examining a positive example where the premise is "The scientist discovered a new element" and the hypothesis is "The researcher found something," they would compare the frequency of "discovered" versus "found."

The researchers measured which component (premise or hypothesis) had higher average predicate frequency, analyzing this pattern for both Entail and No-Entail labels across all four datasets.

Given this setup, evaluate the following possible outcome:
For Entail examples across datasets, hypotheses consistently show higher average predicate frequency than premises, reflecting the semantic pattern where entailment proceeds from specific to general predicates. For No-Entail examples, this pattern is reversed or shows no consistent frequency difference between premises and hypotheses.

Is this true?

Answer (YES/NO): YES